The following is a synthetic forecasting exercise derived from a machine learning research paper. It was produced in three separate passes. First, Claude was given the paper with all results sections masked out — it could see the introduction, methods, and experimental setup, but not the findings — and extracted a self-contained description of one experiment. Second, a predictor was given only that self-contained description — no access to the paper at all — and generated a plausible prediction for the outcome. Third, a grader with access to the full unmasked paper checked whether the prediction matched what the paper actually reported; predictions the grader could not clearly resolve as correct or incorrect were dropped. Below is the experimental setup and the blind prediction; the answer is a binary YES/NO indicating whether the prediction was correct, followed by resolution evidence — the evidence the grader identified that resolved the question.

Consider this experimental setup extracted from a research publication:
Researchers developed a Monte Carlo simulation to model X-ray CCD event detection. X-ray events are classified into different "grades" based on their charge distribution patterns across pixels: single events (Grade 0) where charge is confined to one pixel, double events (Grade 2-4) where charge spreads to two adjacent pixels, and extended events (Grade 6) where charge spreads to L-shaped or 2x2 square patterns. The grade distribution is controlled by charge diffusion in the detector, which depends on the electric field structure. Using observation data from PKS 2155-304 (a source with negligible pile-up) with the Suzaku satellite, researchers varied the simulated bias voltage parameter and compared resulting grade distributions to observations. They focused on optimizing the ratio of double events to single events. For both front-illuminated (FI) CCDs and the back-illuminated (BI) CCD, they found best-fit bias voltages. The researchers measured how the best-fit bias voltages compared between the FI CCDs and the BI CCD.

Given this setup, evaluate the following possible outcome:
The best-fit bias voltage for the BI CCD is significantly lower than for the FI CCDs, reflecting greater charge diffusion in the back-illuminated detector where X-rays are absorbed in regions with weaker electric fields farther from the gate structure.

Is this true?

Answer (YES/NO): YES